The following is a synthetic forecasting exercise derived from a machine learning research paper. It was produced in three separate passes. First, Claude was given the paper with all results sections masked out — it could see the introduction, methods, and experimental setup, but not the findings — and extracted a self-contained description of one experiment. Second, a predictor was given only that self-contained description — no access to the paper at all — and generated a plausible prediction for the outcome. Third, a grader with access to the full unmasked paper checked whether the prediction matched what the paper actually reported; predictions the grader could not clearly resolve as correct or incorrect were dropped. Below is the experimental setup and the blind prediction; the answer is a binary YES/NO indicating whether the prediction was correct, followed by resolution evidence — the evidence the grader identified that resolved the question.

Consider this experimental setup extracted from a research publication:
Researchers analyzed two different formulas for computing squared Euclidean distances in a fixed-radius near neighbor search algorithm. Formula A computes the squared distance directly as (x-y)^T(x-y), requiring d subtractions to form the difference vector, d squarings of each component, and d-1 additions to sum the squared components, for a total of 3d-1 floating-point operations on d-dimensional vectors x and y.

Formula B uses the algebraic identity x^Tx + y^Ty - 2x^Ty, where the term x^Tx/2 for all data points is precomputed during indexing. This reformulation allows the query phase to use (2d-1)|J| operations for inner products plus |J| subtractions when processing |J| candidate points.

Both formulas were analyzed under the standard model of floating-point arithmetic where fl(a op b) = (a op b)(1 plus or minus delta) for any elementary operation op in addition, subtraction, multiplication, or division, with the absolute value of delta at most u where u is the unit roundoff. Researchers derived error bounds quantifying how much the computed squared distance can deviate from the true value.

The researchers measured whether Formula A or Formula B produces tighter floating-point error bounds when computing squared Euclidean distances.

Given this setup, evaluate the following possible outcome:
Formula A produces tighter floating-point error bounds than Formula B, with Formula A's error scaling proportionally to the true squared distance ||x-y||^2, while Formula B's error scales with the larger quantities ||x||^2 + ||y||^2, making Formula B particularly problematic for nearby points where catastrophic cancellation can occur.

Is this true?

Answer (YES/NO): NO